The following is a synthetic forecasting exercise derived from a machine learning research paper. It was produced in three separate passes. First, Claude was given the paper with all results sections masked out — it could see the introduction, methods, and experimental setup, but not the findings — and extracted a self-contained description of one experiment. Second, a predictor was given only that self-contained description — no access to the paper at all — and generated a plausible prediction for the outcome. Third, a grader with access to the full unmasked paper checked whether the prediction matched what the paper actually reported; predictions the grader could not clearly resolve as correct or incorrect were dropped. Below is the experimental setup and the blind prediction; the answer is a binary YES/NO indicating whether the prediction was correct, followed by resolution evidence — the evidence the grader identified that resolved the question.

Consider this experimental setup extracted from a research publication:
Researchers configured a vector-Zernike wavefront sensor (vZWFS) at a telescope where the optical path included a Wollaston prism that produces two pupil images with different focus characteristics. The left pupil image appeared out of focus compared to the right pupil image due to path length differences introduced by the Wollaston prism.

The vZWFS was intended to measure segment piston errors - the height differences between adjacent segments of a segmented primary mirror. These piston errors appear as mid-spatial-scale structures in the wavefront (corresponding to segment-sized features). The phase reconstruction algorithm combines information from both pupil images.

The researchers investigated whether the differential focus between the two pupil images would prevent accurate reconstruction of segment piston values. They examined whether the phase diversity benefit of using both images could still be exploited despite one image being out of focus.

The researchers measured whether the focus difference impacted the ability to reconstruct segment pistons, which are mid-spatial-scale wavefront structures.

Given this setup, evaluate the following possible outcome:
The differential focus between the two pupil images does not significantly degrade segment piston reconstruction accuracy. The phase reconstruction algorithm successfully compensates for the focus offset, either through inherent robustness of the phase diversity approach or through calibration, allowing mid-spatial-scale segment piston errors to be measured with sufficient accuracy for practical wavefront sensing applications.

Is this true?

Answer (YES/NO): YES